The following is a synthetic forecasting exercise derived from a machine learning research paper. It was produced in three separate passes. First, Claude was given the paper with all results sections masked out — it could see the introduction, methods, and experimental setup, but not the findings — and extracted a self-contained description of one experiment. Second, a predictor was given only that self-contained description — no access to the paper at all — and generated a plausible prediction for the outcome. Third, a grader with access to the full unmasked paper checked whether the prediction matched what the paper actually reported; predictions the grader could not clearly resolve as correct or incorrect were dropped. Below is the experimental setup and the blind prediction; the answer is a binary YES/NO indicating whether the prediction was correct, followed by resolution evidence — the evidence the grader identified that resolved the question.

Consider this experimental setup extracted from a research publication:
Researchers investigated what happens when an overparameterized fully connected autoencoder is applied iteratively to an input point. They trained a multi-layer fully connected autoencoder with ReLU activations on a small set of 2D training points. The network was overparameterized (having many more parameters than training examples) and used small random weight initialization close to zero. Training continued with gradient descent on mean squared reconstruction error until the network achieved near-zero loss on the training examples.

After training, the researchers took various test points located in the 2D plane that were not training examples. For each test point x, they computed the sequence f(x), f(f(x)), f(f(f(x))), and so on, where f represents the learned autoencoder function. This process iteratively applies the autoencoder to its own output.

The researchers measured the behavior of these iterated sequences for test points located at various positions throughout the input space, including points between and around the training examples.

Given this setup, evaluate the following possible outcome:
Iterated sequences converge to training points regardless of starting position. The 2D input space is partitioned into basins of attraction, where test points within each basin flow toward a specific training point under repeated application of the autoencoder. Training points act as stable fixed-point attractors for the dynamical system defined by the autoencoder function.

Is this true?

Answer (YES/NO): NO